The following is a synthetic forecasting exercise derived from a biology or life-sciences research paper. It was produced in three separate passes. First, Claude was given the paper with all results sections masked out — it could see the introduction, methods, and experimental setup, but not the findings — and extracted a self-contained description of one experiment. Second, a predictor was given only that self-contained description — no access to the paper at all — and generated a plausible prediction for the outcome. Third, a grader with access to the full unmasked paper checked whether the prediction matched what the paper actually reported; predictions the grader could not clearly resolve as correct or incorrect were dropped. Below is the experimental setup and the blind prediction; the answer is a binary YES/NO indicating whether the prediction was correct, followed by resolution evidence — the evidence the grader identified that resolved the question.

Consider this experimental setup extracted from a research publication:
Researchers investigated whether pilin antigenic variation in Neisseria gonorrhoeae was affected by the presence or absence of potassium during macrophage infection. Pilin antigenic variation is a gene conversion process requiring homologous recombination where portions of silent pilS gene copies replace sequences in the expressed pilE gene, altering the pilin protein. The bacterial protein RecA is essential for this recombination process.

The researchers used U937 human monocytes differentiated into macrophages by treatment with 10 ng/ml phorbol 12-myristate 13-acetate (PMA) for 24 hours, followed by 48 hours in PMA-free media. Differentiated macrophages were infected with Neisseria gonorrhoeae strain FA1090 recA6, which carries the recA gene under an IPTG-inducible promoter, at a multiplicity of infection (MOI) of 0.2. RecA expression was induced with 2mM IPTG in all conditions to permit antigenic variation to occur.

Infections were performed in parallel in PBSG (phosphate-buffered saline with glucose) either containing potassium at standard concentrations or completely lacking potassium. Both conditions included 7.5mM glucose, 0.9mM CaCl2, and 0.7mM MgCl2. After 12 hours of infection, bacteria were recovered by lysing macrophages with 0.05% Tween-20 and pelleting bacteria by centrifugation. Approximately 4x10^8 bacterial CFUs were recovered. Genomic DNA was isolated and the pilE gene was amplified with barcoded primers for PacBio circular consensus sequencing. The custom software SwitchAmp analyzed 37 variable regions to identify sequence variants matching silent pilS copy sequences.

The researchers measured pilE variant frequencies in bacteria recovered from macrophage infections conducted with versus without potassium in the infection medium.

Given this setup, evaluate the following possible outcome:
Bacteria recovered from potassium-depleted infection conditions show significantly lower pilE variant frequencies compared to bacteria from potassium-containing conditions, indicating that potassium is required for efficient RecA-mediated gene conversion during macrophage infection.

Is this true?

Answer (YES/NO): NO